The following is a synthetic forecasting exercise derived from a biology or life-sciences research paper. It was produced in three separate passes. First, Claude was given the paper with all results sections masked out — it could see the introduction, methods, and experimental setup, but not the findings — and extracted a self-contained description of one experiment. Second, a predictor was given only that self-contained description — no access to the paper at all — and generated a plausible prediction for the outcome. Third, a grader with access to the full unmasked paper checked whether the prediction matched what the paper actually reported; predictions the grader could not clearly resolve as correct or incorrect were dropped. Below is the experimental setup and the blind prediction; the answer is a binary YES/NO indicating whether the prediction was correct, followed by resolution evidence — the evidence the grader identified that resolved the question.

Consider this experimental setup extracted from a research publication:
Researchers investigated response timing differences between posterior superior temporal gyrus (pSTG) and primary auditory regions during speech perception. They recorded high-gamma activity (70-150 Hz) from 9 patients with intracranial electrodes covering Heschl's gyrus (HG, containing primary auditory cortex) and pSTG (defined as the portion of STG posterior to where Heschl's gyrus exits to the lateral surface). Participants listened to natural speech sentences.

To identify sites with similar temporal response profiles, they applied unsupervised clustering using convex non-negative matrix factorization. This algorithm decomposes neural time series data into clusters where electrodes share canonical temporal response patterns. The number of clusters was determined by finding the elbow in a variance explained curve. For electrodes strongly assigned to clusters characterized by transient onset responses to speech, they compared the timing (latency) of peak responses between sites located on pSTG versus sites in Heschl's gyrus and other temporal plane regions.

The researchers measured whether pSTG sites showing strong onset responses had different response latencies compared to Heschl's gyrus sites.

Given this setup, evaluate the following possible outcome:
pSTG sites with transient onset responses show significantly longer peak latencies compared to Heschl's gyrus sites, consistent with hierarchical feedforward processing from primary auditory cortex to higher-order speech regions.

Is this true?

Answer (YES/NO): NO